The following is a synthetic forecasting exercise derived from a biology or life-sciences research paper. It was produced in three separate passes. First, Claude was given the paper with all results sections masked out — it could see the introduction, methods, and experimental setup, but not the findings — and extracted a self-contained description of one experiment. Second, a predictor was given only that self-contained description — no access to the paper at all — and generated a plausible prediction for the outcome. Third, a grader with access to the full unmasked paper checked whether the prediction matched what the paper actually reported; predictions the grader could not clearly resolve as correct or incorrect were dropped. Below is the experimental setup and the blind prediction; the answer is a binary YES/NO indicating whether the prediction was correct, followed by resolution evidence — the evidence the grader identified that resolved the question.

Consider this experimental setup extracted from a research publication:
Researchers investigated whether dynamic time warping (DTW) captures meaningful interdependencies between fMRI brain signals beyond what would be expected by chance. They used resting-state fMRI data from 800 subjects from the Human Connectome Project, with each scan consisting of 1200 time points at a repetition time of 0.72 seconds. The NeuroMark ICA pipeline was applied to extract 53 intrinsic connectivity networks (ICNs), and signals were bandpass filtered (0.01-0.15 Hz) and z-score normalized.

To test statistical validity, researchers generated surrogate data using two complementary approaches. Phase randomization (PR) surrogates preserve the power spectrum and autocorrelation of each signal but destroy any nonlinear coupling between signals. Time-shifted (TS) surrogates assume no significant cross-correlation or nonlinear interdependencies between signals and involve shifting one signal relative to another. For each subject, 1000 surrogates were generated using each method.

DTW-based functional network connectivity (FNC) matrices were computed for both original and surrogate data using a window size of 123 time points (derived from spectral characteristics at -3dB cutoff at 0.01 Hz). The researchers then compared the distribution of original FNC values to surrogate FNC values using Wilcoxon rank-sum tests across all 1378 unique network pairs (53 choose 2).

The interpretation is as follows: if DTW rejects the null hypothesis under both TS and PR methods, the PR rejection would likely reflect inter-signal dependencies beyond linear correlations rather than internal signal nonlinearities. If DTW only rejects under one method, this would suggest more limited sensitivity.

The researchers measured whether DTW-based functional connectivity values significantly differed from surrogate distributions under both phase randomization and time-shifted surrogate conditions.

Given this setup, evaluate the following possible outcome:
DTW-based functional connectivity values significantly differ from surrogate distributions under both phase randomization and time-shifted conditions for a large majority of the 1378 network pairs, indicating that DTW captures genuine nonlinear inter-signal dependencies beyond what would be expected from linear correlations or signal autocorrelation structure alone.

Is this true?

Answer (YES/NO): YES